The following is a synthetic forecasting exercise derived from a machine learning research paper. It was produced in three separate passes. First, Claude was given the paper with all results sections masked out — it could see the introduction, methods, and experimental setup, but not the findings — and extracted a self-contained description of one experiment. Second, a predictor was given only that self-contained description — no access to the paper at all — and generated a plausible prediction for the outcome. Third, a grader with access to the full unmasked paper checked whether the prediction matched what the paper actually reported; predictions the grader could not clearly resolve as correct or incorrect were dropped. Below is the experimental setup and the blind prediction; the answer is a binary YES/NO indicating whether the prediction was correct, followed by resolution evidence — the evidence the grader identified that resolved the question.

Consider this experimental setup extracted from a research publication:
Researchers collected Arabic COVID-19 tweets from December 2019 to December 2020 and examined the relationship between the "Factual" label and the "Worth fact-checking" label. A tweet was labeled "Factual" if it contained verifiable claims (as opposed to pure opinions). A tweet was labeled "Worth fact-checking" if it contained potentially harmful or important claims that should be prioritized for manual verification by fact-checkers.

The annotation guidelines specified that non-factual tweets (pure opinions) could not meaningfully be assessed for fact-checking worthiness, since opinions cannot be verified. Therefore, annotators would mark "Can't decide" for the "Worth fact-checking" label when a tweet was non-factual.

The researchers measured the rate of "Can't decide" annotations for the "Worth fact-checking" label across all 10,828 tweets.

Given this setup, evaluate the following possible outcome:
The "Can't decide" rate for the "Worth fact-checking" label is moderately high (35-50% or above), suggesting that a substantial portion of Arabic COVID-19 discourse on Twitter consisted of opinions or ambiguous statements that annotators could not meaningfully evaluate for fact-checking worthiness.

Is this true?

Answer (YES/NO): NO